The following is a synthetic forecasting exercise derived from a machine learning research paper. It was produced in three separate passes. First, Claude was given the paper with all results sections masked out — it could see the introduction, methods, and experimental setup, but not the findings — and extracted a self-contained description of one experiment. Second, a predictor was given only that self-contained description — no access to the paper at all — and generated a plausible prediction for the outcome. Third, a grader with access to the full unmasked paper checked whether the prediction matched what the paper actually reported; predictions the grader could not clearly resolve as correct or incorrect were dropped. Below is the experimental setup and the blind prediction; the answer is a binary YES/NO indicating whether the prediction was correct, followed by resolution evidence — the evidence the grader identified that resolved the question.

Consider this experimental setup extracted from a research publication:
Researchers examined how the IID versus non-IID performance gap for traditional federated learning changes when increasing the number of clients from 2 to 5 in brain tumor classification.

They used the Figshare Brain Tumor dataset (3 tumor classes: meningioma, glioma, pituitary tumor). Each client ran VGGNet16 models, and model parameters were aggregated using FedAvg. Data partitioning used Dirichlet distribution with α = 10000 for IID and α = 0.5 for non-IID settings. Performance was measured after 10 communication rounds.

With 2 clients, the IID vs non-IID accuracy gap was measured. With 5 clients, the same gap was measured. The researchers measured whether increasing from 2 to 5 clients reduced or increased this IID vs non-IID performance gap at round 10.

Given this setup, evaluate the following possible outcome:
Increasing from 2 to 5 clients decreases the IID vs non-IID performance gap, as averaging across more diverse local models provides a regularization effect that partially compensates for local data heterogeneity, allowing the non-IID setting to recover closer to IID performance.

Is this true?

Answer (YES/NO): YES